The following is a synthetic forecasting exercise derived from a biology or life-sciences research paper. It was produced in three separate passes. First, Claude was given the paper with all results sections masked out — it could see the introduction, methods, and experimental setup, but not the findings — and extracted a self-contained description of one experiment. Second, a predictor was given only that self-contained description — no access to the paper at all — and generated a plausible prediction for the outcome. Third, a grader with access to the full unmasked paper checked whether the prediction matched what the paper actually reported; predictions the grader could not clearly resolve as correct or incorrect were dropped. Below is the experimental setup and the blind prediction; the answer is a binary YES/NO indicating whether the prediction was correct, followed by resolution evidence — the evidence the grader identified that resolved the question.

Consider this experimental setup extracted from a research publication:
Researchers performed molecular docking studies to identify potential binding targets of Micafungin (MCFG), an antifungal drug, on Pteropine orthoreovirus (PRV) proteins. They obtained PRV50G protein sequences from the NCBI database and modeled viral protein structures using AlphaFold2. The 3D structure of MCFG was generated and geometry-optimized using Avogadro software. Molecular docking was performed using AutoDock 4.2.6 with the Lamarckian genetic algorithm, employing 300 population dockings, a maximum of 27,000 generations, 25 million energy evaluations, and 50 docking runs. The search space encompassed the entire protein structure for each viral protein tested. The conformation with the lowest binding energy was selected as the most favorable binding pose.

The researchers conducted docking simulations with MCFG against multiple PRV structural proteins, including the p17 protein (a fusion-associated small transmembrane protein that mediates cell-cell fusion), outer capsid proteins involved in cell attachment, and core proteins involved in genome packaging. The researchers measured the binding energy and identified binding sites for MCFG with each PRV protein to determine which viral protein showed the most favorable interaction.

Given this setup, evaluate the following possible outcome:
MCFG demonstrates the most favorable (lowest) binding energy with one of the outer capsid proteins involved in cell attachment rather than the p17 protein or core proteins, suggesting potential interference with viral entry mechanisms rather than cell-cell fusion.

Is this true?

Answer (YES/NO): NO